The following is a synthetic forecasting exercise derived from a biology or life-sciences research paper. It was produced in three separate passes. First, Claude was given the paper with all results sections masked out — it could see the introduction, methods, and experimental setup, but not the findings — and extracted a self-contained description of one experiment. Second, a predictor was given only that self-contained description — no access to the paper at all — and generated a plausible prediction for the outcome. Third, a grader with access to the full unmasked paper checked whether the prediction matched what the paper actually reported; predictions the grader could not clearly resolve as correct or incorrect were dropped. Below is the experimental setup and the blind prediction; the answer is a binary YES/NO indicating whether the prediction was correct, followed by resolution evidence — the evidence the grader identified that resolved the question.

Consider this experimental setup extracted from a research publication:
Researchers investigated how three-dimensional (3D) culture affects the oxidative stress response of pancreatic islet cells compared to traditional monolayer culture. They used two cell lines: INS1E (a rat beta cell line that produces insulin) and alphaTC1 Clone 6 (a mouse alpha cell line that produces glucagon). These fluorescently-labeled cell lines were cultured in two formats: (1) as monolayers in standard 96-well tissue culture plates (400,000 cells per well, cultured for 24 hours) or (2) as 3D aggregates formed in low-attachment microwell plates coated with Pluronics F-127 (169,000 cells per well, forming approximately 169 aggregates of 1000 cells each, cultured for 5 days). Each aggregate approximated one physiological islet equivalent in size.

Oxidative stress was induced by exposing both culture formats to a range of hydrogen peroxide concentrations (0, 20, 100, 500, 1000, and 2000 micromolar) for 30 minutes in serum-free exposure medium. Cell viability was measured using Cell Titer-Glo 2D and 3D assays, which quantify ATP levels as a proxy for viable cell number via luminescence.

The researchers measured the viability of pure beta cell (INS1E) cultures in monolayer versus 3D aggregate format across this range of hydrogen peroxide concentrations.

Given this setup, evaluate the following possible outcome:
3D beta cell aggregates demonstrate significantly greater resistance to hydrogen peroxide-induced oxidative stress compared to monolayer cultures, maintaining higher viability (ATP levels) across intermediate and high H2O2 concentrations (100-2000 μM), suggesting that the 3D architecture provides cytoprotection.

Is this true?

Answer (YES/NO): YES